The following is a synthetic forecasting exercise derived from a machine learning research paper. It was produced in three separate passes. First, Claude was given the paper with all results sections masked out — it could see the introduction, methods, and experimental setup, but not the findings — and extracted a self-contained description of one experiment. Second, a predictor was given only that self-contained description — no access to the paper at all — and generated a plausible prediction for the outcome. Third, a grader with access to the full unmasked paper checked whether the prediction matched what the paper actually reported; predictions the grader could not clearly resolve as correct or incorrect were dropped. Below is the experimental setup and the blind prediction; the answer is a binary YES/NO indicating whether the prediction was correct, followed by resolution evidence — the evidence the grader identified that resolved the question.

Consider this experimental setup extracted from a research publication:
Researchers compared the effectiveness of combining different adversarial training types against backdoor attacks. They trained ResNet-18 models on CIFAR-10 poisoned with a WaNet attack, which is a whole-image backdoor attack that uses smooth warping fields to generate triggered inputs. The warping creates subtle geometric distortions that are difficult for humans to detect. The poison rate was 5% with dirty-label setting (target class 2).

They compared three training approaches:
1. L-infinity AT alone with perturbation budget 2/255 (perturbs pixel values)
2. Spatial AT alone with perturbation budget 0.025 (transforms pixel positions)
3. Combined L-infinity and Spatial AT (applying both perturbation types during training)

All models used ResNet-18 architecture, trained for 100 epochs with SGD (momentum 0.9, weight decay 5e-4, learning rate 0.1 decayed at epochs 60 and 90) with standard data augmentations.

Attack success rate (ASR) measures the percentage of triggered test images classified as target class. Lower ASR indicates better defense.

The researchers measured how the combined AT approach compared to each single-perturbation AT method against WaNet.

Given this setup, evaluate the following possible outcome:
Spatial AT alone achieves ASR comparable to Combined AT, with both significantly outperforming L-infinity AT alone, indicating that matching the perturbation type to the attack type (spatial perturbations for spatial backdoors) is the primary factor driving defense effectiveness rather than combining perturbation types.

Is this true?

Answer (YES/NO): NO